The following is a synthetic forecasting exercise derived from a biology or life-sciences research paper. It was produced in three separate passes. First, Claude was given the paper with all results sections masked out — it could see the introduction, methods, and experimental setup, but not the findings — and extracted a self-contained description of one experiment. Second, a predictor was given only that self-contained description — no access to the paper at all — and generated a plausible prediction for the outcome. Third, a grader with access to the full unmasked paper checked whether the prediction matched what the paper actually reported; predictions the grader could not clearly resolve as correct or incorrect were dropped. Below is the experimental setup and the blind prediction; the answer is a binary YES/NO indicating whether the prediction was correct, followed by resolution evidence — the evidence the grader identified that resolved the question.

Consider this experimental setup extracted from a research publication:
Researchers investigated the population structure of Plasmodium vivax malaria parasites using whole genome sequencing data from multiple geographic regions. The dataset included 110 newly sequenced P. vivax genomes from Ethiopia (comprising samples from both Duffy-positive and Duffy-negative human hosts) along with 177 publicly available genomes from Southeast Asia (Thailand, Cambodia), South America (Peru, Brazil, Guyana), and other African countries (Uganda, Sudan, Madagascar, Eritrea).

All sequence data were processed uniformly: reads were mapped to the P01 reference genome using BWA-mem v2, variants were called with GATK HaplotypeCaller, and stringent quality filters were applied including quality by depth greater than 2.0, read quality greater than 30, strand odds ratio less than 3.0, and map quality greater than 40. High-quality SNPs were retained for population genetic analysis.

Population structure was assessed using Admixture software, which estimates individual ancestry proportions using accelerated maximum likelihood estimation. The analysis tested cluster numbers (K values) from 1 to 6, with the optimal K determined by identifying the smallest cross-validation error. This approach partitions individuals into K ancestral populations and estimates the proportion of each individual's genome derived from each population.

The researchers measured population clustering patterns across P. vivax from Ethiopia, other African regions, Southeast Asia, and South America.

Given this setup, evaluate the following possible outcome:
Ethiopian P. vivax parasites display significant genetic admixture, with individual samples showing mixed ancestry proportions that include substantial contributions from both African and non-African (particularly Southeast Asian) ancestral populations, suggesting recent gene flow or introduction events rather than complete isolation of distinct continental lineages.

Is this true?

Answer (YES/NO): NO